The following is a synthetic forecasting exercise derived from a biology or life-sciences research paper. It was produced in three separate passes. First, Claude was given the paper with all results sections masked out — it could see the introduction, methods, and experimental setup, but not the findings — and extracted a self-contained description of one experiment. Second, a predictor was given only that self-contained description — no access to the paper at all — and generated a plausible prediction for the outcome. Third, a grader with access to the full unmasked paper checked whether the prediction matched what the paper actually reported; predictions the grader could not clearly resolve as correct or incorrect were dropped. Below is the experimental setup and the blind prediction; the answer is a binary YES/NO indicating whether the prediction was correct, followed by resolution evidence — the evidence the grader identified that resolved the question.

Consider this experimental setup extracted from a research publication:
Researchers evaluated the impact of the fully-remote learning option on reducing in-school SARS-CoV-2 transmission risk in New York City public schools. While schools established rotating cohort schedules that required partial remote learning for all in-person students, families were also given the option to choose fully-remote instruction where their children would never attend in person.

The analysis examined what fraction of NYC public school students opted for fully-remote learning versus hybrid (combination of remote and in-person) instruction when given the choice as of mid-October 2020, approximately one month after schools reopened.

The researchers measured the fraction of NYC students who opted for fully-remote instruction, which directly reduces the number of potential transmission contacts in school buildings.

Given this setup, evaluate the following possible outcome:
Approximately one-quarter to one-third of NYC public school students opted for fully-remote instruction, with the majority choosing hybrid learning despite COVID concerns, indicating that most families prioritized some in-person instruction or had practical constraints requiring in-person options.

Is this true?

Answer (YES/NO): NO